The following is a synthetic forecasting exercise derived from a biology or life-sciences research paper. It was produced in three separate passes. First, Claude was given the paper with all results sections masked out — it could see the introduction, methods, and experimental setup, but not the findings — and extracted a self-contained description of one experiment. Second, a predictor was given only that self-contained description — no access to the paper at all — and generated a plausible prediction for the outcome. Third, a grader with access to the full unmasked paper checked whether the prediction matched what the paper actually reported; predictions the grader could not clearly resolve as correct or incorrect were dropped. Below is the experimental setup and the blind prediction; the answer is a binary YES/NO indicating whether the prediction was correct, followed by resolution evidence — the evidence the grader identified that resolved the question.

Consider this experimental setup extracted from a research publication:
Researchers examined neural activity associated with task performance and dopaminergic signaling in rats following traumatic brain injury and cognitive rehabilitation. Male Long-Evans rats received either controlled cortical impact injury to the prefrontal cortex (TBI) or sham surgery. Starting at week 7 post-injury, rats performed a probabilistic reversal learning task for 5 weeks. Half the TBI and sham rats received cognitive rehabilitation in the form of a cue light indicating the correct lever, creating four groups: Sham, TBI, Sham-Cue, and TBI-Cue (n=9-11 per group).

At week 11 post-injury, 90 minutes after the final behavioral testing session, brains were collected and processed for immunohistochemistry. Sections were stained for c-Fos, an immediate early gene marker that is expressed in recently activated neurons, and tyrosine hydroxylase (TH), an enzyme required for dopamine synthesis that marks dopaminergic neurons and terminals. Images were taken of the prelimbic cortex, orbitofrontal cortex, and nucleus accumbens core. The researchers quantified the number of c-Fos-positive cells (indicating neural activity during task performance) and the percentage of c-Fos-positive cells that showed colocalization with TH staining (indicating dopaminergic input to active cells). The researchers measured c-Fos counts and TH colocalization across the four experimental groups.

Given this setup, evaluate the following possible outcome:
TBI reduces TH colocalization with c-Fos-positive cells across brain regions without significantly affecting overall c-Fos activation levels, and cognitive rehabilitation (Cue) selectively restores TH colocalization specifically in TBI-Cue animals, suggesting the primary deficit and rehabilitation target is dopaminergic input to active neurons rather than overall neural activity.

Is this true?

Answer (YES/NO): NO